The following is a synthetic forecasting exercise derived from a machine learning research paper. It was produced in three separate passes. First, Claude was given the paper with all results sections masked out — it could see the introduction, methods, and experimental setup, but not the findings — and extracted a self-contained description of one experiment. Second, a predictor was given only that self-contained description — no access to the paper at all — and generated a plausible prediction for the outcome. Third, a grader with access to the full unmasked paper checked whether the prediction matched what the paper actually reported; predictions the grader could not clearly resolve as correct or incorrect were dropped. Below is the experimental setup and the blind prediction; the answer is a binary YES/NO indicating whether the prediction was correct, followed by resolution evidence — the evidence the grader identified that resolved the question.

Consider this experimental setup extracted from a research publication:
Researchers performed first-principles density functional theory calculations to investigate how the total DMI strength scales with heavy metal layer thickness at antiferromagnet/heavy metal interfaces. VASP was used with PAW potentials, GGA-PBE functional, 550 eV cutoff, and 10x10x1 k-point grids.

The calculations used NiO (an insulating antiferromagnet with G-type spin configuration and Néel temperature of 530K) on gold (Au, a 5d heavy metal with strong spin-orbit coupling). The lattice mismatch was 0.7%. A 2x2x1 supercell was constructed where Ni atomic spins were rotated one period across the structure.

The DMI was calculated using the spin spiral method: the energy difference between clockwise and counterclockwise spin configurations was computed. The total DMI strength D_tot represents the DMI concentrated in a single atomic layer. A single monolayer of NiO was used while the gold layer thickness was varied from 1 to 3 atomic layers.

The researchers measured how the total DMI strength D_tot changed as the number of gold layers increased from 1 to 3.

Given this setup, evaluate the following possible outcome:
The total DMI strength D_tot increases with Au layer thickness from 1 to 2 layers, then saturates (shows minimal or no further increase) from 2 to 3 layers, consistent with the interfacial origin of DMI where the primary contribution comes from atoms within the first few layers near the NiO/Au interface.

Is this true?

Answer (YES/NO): NO